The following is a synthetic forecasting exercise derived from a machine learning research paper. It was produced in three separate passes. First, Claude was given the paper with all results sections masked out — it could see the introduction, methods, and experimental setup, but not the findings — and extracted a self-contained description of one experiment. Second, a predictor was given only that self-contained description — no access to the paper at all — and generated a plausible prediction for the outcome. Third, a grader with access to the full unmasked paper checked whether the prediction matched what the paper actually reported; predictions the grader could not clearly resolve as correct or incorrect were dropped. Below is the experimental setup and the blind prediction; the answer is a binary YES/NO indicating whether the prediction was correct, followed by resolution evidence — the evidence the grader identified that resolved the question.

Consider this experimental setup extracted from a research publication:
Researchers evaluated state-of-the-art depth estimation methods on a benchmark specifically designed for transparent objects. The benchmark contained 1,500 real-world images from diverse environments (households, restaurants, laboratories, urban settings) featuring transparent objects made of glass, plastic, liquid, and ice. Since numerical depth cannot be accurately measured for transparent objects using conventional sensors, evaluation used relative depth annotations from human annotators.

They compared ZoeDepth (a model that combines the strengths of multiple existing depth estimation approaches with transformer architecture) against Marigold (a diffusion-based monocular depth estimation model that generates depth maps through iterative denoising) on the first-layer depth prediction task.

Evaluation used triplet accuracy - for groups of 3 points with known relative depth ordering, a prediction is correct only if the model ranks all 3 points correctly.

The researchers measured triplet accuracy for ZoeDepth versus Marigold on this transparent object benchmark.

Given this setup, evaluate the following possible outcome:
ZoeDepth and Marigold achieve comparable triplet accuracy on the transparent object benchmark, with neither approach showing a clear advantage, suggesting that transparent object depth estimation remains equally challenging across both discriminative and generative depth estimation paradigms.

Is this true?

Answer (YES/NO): NO